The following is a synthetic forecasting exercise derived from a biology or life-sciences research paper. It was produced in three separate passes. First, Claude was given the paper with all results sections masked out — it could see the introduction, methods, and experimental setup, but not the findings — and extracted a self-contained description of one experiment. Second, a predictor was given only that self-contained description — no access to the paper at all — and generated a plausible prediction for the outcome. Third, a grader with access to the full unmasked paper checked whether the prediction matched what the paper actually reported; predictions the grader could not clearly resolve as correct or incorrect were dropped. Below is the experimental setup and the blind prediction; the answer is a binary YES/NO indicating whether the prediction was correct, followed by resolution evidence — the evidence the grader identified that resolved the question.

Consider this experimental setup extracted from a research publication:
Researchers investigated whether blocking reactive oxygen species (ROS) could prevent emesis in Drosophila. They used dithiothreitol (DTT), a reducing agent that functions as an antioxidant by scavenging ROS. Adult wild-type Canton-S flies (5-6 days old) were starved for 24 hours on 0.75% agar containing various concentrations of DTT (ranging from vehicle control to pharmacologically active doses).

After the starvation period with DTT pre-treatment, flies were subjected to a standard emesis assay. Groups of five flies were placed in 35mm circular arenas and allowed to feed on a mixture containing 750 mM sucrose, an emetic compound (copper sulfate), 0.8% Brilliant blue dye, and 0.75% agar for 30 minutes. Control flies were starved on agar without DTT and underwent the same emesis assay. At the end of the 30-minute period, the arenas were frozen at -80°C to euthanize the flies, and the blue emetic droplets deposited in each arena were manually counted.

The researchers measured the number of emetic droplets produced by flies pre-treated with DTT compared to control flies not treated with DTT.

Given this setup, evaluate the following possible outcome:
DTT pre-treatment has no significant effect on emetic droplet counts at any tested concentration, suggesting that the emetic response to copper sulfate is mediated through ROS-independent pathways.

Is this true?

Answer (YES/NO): NO